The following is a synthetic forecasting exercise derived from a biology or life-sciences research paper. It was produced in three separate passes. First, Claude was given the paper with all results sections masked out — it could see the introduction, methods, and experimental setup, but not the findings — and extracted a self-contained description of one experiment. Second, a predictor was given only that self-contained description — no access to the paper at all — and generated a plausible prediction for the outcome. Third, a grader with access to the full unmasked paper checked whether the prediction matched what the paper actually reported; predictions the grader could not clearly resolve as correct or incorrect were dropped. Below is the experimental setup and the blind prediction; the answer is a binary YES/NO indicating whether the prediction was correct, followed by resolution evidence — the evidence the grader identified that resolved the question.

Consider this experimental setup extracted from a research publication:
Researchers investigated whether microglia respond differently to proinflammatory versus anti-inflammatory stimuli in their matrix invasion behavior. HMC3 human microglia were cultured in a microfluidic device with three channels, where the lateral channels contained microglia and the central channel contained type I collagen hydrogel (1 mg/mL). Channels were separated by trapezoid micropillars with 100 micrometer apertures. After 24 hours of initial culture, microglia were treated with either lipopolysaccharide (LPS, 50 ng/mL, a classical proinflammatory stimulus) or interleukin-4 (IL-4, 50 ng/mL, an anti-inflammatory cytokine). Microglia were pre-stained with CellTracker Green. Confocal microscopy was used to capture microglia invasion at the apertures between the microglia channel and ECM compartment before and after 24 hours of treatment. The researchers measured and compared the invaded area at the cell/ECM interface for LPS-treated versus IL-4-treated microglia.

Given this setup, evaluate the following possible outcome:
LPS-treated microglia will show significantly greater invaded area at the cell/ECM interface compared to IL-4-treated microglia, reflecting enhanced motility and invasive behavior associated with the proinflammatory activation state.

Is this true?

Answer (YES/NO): NO